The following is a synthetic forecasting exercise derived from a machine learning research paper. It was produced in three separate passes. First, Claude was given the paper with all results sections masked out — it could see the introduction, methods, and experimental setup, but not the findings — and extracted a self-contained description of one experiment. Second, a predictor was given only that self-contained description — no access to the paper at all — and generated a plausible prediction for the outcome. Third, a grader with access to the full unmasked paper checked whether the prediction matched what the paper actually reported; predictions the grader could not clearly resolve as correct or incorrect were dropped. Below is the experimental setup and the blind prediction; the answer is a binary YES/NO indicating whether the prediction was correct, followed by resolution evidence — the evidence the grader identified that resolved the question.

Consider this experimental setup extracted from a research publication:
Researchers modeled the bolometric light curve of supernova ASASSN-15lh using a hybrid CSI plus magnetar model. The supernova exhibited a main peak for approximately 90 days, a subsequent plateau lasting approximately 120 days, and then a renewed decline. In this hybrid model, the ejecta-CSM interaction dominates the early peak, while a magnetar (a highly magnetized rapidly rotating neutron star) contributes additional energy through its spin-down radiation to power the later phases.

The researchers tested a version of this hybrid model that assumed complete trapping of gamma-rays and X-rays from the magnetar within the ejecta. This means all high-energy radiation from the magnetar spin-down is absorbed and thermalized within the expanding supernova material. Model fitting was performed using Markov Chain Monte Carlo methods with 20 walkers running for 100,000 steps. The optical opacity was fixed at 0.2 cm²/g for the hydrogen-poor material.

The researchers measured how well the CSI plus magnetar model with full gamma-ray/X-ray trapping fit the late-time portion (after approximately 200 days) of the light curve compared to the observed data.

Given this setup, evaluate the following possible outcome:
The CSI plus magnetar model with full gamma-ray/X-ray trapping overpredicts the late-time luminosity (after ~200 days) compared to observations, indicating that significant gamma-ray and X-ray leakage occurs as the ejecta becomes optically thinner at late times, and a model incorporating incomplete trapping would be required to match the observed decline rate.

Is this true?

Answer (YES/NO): YES